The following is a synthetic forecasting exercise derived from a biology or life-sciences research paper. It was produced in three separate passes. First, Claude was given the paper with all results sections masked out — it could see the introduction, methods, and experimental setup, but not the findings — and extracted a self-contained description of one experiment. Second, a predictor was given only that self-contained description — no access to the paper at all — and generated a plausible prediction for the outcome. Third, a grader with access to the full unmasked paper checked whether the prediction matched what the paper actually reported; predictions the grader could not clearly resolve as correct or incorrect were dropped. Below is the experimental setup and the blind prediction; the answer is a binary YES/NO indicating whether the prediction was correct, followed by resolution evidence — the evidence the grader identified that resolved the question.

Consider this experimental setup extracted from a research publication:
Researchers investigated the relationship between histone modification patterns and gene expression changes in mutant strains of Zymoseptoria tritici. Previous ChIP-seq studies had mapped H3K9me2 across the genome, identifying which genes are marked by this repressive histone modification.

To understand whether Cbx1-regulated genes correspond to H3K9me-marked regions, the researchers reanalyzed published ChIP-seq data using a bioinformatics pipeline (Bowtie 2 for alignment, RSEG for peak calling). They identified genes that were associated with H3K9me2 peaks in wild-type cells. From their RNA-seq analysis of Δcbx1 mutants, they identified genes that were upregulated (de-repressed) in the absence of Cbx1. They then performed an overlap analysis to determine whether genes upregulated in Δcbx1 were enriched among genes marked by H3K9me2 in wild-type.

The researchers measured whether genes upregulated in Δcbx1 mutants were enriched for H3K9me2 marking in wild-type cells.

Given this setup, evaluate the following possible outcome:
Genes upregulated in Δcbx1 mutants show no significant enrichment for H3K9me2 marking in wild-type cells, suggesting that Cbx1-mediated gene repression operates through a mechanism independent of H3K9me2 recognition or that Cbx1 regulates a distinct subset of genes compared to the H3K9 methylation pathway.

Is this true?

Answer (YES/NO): NO